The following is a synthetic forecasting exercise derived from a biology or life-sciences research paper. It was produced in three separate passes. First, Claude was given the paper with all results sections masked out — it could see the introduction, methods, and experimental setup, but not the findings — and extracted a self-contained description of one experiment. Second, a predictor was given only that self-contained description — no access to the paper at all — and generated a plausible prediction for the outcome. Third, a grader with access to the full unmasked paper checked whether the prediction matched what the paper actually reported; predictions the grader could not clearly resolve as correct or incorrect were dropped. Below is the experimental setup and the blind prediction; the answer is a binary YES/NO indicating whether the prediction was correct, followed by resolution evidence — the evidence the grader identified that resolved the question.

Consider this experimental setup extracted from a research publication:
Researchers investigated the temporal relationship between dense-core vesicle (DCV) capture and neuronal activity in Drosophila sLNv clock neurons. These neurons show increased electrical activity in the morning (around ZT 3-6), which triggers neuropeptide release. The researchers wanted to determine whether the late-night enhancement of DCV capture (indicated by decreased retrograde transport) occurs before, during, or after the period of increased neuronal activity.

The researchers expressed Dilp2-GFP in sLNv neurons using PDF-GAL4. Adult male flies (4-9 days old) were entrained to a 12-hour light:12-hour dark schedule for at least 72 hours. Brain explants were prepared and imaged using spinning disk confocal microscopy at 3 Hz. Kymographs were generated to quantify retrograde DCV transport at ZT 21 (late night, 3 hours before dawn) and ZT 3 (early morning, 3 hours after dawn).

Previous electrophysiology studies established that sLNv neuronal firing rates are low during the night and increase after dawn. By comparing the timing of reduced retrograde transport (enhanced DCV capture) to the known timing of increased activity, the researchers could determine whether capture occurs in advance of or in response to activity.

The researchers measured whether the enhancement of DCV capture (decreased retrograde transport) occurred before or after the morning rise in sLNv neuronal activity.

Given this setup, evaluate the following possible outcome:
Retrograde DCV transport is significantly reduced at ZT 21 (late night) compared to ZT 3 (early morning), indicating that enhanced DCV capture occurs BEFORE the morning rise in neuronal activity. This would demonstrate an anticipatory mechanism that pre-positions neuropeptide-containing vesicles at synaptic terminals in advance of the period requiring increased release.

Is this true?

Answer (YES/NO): YES